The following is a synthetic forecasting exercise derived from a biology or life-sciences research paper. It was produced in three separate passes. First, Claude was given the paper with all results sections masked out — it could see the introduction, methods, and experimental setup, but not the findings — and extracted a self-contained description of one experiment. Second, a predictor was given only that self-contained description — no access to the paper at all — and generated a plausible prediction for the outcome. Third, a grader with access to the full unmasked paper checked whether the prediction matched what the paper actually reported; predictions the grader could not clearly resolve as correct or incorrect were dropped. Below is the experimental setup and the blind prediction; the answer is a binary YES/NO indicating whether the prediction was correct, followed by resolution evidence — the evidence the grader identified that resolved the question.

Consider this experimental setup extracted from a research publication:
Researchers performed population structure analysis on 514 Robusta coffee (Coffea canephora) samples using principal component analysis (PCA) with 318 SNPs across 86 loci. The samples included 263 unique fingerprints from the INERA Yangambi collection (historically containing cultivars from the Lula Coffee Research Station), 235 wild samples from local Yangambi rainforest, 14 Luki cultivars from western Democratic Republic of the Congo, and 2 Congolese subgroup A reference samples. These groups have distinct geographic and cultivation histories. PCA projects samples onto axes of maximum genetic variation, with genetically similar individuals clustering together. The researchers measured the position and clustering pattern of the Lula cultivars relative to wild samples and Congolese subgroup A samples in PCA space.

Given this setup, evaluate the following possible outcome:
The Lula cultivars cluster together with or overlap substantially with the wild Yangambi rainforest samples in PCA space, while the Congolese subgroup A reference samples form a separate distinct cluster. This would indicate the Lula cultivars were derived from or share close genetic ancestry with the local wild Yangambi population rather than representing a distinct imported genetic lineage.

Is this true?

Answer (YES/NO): NO